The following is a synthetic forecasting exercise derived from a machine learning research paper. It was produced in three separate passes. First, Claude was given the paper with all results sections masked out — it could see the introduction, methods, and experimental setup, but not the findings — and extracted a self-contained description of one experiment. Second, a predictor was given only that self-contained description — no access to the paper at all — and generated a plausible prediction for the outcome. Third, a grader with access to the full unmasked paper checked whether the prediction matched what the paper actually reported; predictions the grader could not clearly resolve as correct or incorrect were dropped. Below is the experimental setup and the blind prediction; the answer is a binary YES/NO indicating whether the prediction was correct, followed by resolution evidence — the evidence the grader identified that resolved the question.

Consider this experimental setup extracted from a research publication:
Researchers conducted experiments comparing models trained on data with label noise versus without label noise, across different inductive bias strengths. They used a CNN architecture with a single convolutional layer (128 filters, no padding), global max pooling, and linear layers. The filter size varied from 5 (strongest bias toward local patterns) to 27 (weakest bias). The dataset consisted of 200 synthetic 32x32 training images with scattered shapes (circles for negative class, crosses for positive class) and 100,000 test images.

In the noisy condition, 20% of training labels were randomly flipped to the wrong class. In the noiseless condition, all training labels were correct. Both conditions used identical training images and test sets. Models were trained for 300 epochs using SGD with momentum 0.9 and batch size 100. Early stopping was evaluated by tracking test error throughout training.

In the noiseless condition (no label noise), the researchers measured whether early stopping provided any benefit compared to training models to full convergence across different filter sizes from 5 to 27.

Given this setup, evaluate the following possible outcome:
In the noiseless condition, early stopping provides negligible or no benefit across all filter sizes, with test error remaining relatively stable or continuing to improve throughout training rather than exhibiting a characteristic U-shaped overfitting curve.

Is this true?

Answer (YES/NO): YES